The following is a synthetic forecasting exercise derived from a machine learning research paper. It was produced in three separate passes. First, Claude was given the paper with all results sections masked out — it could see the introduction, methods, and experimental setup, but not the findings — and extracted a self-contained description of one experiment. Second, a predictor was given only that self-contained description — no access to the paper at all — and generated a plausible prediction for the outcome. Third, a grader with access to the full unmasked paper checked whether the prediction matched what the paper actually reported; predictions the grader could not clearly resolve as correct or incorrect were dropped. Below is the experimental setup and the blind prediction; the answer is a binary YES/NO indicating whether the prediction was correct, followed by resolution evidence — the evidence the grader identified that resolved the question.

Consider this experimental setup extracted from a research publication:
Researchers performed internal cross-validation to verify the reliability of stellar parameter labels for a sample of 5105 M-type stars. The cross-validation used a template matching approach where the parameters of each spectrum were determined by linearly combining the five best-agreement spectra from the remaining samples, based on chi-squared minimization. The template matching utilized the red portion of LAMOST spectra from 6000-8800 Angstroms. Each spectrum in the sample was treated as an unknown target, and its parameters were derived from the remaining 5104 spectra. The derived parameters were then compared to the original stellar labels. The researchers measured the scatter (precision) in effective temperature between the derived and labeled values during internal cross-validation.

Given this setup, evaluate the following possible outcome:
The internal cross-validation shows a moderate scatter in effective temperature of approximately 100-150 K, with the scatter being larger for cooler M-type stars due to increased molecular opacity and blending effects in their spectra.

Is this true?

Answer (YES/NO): NO